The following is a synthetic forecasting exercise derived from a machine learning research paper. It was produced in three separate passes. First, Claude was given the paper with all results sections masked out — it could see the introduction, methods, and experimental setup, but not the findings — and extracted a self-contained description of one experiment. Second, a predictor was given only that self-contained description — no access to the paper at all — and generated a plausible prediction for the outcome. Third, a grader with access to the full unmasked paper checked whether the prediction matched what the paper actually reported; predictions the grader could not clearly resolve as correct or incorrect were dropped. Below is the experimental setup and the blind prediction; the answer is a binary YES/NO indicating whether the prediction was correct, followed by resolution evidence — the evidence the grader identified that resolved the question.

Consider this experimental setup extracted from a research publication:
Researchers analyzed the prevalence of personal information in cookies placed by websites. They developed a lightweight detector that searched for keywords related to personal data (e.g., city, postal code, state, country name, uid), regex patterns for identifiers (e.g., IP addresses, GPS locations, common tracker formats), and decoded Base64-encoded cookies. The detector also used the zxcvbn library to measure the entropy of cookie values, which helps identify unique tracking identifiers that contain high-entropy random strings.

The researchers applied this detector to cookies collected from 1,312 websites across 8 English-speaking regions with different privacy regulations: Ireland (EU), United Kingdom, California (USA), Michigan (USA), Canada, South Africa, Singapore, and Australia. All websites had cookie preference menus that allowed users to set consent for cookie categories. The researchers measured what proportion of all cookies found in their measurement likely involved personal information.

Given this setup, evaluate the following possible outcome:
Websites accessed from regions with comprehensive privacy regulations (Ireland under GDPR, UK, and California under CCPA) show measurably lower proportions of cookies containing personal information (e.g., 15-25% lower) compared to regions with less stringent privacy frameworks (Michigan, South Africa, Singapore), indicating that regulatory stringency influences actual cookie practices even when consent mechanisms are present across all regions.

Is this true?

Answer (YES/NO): NO